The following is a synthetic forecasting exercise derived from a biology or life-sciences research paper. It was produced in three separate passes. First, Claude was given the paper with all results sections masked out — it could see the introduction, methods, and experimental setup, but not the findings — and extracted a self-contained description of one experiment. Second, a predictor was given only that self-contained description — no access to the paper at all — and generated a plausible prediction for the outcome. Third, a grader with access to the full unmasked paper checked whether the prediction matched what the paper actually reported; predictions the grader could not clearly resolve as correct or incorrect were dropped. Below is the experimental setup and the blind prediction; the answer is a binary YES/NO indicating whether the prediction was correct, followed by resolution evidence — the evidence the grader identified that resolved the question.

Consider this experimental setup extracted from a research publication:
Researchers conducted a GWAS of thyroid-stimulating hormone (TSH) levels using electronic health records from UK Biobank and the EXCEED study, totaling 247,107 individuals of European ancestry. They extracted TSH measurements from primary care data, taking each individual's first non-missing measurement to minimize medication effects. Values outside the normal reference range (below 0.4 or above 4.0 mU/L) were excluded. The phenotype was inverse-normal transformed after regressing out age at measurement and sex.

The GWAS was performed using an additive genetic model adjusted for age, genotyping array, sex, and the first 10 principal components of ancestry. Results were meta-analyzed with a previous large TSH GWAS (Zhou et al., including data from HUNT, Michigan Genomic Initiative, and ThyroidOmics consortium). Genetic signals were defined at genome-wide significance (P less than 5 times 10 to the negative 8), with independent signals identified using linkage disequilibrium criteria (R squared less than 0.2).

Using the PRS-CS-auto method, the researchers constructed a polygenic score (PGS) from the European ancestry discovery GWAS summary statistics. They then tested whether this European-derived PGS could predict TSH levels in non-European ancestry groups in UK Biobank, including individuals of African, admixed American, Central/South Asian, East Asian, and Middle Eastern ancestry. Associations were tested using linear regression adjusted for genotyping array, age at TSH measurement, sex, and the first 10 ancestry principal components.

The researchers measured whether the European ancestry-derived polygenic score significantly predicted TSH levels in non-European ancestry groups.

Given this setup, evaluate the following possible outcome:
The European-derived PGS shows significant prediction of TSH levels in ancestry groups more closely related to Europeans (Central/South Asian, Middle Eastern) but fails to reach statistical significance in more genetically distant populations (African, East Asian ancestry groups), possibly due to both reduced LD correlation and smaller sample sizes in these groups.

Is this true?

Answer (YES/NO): NO